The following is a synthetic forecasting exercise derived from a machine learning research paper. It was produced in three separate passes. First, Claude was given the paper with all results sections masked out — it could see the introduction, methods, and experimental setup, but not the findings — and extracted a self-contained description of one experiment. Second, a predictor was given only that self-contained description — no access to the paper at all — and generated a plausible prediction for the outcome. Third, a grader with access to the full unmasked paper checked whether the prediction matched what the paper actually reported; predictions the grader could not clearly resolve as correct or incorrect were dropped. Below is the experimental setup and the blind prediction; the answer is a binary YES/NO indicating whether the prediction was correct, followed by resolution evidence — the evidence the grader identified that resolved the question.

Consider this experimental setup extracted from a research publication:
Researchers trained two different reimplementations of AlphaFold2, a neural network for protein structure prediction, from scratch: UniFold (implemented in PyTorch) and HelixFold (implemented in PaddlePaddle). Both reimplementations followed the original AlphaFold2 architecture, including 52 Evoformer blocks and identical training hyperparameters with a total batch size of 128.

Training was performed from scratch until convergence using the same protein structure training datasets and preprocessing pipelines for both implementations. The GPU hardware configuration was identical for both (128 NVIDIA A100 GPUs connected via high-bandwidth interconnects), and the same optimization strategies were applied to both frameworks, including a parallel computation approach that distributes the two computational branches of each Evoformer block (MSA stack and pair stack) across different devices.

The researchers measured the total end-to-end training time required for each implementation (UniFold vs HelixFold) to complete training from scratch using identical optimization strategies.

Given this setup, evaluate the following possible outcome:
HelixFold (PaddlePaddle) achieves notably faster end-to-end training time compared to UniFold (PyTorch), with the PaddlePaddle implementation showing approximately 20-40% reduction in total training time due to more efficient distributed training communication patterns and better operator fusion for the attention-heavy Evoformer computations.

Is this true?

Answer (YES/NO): NO